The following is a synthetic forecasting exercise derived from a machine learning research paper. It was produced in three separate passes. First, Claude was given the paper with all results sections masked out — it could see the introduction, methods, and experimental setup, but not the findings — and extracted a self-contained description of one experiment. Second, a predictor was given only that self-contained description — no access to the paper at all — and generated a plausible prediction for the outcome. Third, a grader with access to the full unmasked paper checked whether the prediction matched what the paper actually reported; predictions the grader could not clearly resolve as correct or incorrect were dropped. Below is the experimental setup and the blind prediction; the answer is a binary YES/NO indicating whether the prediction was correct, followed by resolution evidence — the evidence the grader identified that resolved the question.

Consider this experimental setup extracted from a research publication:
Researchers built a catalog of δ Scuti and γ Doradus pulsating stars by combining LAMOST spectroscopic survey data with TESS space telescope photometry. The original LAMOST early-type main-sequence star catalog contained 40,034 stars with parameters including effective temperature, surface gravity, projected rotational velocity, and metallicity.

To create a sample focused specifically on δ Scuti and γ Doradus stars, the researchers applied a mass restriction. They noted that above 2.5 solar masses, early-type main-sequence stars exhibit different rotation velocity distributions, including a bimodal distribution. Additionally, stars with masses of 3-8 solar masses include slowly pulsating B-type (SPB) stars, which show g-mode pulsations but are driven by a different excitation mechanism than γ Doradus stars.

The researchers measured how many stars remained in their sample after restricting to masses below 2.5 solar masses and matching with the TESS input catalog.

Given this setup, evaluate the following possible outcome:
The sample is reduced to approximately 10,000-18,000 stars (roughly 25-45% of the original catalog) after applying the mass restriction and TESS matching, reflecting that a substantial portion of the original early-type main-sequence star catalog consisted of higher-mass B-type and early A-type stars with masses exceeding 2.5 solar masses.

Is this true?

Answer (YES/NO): NO